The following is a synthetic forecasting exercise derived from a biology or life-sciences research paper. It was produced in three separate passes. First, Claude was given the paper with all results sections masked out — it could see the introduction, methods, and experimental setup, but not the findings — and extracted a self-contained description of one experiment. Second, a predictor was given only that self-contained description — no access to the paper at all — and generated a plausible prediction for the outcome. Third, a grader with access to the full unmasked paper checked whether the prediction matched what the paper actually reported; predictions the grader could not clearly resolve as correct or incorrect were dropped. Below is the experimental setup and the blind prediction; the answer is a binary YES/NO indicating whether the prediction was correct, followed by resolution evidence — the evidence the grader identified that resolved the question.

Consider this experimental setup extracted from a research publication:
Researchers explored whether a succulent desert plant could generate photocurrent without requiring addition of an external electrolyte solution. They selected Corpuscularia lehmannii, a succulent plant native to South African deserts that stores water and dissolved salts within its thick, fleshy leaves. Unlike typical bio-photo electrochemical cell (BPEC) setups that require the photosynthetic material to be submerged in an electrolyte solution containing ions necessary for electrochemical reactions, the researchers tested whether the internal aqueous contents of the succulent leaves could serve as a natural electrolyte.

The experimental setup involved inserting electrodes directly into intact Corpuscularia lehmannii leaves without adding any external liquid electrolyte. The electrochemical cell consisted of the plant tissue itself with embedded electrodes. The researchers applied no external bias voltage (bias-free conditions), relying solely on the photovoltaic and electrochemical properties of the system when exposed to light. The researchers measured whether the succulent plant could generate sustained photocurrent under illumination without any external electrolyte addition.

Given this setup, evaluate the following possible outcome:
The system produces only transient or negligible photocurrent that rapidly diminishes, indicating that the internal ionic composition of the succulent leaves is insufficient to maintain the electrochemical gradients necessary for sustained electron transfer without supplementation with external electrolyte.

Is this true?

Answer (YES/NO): NO